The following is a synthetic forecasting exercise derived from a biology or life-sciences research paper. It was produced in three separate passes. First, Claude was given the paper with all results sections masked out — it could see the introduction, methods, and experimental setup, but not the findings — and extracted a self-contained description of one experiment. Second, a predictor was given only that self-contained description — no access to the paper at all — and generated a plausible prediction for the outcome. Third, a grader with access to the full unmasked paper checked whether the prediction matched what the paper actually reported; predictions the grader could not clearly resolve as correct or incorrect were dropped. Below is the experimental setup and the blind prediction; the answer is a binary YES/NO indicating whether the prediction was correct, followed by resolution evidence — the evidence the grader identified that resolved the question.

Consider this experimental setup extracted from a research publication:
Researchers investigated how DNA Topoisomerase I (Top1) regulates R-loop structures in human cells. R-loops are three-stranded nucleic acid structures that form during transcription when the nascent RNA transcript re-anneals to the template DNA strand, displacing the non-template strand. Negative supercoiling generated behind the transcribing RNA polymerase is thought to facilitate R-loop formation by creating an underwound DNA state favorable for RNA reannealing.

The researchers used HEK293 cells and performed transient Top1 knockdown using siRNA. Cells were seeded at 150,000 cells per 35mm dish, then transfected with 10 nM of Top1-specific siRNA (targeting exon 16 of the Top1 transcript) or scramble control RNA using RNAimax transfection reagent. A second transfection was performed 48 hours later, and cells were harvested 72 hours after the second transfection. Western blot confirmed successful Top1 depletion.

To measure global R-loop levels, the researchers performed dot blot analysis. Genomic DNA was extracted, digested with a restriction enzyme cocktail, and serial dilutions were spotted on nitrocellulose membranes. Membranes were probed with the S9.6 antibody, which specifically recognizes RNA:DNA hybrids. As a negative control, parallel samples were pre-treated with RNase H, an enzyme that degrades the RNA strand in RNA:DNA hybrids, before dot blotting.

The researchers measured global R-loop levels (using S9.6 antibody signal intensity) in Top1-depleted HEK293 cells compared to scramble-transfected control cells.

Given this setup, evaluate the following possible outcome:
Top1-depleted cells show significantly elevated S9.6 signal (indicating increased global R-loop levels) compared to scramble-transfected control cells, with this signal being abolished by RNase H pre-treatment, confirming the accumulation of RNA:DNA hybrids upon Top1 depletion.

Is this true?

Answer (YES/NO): YES